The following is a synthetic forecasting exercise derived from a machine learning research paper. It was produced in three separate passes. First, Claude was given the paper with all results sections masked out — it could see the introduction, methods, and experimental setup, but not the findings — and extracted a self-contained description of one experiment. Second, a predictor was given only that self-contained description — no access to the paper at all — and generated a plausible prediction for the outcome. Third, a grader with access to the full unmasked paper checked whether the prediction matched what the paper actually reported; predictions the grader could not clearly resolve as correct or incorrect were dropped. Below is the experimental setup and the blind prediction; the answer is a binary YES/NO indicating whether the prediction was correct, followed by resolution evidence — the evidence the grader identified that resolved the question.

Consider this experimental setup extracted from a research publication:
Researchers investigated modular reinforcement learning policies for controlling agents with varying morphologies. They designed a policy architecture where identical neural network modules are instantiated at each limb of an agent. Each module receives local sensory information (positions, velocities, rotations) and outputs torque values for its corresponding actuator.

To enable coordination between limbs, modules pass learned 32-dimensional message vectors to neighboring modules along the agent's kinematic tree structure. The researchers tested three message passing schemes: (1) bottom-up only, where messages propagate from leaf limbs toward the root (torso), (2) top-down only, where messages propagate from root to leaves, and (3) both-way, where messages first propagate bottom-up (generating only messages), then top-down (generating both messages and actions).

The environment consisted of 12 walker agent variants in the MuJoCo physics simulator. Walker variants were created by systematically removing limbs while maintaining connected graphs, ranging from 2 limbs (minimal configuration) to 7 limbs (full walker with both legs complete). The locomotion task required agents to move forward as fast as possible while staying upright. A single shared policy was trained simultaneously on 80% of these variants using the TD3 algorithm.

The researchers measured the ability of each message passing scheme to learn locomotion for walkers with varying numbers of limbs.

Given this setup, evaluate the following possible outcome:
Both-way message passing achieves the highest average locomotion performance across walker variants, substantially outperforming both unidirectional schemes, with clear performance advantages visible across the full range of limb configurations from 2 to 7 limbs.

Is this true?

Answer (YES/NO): YES